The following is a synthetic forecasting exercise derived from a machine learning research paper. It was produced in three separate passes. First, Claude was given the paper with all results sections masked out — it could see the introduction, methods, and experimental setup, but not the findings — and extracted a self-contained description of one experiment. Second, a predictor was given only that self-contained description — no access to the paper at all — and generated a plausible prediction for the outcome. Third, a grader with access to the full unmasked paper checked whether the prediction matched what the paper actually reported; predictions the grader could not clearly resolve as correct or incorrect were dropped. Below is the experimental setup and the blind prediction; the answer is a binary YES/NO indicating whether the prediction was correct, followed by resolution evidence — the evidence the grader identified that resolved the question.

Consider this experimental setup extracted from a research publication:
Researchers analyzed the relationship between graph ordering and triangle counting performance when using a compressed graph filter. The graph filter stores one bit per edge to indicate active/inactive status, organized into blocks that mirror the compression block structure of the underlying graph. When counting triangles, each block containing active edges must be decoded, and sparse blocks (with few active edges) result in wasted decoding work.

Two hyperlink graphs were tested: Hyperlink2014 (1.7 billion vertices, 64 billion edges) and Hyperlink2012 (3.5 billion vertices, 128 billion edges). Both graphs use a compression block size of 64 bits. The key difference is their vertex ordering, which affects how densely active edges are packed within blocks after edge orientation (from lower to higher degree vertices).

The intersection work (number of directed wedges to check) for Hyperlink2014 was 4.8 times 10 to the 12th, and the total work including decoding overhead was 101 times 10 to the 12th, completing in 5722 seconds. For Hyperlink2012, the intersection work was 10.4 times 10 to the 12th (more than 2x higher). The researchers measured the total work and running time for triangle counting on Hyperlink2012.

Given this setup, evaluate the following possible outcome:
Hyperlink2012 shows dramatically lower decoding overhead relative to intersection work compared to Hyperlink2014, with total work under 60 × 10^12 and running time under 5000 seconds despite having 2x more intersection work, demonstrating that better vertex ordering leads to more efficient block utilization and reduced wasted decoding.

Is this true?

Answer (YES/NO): NO